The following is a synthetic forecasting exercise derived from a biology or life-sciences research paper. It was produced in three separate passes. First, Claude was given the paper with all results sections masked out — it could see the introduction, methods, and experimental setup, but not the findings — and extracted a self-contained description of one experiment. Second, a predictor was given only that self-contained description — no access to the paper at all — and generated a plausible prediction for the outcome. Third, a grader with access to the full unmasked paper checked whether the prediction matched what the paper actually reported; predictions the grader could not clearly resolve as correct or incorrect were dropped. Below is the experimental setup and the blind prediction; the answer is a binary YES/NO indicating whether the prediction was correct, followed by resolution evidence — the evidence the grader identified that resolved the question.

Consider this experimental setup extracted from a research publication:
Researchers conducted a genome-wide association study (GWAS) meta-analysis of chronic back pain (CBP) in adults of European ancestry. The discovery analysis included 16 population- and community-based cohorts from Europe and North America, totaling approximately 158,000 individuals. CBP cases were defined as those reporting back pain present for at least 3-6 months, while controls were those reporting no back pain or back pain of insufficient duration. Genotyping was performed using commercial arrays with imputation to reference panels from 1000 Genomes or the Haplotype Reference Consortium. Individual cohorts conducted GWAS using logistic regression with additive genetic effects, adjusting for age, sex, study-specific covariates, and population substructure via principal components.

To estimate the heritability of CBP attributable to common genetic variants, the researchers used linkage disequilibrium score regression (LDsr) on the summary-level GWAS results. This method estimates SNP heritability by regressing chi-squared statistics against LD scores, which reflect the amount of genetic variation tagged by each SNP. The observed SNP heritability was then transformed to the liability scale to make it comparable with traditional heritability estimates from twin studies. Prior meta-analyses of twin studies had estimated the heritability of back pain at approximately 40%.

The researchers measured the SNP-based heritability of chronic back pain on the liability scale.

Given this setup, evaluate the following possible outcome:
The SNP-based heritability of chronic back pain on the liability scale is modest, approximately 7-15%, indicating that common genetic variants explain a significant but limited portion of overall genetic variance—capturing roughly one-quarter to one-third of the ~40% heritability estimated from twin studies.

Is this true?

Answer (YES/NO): NO